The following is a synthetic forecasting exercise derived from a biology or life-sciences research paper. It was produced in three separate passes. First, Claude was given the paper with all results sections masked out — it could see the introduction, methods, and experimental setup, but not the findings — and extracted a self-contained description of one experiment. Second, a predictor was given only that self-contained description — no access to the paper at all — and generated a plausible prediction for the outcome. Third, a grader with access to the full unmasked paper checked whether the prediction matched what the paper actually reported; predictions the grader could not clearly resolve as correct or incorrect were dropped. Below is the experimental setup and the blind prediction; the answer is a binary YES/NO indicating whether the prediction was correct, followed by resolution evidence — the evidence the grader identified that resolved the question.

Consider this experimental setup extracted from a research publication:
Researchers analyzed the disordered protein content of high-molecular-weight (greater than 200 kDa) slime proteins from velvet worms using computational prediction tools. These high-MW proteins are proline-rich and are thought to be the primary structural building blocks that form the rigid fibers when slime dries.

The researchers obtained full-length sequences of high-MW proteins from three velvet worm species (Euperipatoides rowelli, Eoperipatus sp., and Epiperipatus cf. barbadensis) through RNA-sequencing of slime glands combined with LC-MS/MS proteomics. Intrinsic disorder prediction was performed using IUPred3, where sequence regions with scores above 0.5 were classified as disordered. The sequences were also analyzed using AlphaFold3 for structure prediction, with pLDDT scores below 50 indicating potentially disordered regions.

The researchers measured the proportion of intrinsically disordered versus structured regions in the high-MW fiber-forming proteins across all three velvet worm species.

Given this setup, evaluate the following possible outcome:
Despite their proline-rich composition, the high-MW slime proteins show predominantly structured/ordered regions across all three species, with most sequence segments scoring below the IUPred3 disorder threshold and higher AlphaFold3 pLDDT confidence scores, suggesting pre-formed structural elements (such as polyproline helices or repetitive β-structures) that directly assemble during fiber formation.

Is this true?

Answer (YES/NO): NO